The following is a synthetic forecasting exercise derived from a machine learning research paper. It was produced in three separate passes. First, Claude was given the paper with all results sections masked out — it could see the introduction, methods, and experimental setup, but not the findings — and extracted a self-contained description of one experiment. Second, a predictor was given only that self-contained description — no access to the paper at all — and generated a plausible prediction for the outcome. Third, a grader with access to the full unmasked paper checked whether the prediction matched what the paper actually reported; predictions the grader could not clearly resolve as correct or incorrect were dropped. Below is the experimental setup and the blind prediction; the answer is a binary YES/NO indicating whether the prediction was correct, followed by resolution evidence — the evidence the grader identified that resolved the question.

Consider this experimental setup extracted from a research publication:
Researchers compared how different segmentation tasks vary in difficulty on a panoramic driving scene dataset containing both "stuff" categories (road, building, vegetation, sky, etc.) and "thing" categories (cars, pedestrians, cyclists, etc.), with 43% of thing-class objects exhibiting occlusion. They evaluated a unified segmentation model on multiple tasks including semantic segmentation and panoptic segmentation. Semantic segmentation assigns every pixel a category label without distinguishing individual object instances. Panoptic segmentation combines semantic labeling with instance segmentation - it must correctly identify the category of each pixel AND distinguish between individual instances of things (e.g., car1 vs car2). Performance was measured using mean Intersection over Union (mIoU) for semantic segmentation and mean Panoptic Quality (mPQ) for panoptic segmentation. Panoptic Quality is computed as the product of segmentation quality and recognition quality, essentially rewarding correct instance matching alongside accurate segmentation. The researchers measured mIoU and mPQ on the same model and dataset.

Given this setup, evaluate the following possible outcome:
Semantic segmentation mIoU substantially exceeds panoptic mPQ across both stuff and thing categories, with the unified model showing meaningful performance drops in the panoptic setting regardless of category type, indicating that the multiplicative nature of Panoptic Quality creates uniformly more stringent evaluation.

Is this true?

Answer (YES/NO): NO